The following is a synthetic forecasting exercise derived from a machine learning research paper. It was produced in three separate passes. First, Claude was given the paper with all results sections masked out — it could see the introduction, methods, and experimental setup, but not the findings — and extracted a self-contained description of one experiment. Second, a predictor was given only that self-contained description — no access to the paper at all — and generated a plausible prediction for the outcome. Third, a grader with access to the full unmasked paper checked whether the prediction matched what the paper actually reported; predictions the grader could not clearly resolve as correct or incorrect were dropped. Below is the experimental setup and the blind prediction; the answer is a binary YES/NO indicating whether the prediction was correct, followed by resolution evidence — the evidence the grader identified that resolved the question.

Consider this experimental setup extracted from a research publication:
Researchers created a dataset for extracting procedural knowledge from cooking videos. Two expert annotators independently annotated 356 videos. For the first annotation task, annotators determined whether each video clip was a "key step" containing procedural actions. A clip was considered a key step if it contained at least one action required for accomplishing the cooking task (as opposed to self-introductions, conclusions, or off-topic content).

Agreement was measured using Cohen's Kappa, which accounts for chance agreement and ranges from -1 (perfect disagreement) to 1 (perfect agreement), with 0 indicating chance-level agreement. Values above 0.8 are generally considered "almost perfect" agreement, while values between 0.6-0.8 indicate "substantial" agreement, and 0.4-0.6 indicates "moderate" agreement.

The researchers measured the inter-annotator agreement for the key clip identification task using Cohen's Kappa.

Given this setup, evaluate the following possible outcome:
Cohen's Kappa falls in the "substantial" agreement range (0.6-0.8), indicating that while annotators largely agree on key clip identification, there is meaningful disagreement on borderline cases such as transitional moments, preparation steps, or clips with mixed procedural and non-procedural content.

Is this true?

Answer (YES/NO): NO